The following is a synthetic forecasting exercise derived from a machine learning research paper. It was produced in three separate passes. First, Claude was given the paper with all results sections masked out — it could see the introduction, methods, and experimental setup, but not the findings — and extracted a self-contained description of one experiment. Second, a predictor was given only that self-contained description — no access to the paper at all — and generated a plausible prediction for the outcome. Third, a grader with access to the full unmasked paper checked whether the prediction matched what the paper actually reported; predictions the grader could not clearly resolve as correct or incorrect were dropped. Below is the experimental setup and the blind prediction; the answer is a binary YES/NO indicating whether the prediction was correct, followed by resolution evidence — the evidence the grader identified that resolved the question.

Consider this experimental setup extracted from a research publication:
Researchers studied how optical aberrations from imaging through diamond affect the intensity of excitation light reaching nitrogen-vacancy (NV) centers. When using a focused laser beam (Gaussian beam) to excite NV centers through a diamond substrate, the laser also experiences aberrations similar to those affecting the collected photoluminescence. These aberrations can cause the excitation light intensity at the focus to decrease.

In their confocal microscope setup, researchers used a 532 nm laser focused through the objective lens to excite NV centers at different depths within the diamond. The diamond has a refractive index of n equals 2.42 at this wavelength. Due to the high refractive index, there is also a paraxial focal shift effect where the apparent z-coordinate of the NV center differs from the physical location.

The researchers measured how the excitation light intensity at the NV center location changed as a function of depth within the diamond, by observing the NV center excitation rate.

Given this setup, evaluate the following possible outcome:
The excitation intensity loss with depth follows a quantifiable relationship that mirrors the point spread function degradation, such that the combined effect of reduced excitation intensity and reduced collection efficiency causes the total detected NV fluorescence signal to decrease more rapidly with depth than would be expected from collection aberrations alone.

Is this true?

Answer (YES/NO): NO